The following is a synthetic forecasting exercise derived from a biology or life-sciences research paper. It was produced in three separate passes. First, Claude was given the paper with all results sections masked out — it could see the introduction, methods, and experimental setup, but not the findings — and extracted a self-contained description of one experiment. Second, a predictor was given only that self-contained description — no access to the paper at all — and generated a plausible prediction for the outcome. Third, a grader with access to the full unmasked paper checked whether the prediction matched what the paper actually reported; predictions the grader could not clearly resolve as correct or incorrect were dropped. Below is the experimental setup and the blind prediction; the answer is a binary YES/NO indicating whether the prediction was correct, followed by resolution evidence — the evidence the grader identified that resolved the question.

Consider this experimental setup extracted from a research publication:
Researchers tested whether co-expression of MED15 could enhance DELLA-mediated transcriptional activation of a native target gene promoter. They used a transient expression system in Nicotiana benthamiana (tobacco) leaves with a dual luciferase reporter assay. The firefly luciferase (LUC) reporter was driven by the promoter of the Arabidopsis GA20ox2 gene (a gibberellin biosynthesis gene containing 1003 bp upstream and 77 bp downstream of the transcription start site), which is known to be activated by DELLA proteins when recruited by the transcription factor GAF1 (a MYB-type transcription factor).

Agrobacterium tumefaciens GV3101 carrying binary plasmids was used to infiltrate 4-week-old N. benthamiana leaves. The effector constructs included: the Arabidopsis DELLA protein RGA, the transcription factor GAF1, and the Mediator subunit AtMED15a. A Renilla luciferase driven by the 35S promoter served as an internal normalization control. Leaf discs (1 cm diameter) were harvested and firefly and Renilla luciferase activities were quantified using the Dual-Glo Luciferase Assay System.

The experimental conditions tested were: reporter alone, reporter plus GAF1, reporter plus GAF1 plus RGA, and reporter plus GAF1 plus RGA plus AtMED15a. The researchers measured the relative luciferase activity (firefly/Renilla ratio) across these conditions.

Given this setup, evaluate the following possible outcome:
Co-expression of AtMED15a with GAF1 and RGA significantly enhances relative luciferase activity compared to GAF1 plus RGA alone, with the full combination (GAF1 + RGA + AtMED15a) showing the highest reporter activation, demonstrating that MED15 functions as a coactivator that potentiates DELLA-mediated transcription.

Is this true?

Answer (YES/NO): YES